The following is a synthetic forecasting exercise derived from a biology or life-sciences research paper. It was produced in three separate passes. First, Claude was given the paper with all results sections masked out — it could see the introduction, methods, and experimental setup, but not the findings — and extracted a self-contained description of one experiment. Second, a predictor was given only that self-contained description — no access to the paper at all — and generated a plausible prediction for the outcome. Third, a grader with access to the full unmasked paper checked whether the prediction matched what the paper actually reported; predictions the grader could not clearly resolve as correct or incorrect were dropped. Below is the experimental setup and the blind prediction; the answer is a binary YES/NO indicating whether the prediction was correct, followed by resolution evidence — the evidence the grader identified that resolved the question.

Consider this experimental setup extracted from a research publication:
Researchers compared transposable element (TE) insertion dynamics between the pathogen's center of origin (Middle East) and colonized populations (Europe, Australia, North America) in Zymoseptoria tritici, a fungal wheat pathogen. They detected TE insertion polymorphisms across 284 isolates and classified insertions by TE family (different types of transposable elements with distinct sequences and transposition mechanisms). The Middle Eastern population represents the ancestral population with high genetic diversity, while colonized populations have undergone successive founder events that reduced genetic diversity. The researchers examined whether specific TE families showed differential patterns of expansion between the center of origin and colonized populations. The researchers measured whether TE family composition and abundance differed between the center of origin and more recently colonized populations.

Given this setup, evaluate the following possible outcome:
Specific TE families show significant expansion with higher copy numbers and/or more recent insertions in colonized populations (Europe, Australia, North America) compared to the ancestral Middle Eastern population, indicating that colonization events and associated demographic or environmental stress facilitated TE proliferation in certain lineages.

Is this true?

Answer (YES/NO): YES